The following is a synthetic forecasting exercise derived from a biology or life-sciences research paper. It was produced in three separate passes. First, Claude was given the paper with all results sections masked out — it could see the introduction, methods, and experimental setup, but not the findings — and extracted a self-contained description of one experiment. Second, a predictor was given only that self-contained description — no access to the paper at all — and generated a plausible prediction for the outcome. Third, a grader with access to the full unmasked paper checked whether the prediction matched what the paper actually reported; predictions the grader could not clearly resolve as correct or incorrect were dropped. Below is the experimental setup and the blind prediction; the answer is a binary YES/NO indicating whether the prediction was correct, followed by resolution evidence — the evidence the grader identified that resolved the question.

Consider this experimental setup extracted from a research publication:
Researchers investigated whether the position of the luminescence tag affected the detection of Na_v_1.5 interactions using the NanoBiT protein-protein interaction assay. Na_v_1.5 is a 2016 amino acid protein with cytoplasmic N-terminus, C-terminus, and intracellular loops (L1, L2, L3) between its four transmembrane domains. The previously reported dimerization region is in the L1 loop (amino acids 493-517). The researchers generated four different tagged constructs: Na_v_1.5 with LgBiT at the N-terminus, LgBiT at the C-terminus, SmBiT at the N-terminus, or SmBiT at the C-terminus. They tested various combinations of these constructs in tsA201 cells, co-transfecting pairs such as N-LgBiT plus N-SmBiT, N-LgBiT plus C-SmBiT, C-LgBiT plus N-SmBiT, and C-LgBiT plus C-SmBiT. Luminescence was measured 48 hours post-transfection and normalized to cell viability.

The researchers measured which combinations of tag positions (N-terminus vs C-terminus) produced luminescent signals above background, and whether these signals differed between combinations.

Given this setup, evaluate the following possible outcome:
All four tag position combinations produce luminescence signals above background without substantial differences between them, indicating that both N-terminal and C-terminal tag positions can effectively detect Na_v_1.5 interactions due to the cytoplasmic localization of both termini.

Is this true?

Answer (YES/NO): NO